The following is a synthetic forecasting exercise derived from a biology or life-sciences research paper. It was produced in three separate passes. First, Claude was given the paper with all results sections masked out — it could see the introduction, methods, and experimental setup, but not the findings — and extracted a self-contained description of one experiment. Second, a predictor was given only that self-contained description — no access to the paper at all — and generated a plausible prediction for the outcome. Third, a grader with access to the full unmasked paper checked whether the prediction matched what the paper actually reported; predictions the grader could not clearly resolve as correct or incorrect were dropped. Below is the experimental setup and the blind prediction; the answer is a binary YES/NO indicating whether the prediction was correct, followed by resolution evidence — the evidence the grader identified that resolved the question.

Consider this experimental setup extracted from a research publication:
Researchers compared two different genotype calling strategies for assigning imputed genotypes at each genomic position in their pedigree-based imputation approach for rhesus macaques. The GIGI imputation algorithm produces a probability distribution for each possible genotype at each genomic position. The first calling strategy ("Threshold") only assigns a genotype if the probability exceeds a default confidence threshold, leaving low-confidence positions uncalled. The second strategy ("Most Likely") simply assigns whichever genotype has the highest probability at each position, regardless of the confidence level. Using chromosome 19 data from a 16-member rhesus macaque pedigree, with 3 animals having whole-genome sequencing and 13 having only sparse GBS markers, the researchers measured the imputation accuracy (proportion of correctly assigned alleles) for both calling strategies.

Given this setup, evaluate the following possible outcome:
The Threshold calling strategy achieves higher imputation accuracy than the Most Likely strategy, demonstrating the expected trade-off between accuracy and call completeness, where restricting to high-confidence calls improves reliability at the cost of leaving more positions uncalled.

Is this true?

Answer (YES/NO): NO